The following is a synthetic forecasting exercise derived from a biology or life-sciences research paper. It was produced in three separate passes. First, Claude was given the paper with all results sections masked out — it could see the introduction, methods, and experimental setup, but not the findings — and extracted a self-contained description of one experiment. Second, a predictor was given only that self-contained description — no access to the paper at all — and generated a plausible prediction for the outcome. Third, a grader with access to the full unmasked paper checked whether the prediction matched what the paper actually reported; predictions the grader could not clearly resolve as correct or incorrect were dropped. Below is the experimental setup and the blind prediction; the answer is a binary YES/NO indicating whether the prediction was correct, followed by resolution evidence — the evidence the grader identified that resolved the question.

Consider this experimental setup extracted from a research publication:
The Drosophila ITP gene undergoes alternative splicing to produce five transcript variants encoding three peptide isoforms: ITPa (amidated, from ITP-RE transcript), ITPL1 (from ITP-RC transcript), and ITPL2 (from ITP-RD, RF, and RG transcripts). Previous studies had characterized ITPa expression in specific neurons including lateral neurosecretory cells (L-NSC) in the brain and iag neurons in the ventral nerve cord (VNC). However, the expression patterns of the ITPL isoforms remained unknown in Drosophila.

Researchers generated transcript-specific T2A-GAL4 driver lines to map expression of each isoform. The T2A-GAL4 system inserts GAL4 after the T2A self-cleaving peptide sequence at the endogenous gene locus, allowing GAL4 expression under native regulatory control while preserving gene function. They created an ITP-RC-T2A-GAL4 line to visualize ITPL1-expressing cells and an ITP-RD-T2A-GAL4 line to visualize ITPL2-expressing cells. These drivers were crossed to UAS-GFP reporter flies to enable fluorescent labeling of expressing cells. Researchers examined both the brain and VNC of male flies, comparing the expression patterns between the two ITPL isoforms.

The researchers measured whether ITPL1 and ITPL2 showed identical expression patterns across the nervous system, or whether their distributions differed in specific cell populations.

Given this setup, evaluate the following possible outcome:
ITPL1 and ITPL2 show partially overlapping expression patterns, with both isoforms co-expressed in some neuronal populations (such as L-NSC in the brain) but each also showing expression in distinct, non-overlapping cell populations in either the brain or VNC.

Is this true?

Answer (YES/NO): YES